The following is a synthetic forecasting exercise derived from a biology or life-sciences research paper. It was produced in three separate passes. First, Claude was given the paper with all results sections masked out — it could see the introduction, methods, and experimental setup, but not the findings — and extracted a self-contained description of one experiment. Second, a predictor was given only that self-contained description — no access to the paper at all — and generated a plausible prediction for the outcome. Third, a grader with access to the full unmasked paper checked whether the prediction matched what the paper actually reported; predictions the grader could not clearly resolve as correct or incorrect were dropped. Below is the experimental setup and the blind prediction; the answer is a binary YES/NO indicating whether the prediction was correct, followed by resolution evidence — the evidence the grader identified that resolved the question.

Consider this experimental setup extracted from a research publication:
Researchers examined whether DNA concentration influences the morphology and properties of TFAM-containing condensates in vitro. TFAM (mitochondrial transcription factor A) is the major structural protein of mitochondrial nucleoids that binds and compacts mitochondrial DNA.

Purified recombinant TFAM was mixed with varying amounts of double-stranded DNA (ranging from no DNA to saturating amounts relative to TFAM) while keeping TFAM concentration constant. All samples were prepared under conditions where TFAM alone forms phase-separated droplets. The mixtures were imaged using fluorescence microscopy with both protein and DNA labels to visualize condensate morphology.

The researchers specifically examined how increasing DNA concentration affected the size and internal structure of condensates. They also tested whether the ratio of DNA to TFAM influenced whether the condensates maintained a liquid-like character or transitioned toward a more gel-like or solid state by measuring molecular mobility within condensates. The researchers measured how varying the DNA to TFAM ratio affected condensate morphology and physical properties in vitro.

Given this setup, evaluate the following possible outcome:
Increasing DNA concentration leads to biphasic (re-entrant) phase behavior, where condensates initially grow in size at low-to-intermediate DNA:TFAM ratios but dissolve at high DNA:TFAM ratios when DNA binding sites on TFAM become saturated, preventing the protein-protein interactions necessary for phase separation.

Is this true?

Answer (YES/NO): NO